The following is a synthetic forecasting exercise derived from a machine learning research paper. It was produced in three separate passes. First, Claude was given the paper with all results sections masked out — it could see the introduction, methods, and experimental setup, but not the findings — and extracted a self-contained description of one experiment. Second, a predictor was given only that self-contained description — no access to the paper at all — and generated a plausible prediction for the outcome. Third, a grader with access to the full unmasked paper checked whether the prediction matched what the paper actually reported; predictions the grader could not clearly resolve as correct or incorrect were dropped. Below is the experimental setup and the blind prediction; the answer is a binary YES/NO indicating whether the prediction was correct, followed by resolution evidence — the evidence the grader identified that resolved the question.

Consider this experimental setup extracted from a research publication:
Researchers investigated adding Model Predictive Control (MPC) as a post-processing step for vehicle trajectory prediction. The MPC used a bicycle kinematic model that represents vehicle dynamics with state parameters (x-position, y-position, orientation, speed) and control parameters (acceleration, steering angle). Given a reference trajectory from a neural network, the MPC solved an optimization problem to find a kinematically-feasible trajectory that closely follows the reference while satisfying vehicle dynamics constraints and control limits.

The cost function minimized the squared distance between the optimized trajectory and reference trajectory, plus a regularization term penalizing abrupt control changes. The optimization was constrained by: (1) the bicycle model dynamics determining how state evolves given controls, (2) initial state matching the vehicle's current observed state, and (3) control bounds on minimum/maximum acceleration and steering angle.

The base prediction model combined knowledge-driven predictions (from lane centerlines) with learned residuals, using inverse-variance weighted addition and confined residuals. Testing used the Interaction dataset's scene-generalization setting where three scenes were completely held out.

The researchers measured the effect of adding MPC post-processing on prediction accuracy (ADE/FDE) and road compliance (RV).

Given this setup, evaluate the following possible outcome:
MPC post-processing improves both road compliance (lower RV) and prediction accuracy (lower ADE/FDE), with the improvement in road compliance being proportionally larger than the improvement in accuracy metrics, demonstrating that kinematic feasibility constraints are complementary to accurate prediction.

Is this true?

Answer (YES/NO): NO